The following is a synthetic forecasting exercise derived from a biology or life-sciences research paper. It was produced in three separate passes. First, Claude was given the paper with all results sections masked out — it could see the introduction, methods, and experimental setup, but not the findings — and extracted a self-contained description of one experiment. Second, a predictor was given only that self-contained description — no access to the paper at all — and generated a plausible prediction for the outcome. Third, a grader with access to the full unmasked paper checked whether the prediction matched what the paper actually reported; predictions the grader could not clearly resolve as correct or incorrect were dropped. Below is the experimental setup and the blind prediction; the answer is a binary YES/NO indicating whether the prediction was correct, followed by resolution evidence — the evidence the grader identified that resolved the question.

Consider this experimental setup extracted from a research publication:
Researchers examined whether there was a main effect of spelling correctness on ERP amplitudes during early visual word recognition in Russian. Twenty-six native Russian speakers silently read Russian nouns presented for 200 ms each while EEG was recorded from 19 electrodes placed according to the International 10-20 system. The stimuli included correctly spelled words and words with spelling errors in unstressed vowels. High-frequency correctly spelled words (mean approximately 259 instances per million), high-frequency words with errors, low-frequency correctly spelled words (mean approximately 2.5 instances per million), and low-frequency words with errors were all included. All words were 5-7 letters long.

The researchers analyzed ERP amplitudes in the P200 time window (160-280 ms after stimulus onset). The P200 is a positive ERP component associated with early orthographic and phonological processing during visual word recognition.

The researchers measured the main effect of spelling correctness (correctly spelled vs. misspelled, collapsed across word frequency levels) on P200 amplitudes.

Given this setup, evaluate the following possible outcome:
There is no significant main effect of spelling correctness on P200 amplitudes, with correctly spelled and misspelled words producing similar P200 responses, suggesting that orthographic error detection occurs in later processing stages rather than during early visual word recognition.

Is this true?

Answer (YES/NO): NO